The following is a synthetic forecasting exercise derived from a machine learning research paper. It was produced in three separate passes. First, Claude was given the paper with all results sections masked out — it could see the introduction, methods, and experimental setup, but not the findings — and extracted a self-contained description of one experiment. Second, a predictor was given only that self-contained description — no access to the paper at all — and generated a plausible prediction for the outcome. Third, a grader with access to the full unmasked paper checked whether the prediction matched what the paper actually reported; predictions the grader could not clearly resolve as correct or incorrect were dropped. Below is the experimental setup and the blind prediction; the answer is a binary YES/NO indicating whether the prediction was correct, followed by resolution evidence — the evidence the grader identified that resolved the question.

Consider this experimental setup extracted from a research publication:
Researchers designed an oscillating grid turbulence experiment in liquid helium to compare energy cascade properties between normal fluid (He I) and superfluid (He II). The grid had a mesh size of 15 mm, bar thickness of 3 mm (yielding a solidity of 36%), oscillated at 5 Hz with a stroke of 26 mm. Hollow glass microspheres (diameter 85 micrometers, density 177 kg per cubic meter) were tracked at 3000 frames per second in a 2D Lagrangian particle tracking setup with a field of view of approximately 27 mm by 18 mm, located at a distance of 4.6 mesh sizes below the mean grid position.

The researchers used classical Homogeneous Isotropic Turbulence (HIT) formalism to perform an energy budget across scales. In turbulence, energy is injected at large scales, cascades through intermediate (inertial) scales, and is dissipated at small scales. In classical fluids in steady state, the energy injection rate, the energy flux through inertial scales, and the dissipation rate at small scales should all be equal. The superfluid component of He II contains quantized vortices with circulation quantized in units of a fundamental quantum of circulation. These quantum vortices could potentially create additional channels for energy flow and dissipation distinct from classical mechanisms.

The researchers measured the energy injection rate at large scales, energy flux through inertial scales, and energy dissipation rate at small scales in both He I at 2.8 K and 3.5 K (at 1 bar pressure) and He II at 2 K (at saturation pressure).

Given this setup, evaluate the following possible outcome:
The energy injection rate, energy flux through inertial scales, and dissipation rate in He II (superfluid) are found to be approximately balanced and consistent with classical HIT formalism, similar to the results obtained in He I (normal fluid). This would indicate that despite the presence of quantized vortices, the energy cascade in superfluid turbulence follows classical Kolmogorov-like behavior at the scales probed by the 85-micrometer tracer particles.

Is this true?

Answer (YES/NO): NO